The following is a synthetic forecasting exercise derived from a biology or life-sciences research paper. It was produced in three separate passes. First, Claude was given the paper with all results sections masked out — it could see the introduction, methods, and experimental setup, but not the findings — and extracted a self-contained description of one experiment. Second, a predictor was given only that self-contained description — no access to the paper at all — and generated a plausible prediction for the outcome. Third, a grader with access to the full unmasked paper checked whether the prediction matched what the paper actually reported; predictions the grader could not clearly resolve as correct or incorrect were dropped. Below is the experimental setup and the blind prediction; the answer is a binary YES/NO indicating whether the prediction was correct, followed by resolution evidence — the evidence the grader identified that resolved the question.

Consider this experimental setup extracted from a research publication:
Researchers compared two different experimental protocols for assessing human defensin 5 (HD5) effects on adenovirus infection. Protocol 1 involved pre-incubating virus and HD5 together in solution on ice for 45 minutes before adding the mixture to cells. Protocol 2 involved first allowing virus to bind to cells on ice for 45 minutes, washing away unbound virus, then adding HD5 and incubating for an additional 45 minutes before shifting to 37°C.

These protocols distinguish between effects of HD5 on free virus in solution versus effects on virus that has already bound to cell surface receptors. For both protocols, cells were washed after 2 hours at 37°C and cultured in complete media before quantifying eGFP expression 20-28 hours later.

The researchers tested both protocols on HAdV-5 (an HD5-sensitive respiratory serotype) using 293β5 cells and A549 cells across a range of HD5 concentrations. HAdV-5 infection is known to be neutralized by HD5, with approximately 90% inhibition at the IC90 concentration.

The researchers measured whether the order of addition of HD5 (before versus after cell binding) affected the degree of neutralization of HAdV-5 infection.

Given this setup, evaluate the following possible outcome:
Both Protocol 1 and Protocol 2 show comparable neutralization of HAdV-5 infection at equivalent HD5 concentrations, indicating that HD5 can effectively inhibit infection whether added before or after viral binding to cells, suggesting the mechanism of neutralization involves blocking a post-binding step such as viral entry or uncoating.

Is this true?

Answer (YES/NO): YES